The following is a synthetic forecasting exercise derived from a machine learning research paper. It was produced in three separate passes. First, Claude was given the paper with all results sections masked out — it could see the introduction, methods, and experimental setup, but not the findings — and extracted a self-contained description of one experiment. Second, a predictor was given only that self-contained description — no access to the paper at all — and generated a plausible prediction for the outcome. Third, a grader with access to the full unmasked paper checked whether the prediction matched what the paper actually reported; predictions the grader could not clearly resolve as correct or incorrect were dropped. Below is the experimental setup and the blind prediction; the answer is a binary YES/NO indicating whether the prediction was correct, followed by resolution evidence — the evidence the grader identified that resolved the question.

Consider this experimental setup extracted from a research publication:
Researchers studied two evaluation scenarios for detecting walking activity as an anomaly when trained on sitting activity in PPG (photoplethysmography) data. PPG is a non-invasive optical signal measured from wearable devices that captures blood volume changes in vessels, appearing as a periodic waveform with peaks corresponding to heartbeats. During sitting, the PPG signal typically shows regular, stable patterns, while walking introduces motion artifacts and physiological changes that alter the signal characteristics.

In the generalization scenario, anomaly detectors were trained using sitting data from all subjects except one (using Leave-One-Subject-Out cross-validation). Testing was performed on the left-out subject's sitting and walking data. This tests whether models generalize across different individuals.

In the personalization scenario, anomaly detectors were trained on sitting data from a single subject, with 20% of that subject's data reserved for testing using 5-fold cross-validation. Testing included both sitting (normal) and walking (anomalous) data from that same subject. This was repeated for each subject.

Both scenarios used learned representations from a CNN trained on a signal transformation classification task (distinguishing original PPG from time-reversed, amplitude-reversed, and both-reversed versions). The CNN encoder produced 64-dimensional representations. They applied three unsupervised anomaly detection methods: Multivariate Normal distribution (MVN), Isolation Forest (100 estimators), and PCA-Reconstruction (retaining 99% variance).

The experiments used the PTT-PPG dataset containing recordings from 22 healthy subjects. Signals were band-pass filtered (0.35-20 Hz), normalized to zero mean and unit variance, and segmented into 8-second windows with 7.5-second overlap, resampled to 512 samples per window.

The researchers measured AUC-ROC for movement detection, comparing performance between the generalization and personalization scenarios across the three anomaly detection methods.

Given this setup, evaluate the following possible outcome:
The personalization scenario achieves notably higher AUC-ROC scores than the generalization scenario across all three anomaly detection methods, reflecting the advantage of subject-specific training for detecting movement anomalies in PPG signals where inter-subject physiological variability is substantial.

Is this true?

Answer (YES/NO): YES